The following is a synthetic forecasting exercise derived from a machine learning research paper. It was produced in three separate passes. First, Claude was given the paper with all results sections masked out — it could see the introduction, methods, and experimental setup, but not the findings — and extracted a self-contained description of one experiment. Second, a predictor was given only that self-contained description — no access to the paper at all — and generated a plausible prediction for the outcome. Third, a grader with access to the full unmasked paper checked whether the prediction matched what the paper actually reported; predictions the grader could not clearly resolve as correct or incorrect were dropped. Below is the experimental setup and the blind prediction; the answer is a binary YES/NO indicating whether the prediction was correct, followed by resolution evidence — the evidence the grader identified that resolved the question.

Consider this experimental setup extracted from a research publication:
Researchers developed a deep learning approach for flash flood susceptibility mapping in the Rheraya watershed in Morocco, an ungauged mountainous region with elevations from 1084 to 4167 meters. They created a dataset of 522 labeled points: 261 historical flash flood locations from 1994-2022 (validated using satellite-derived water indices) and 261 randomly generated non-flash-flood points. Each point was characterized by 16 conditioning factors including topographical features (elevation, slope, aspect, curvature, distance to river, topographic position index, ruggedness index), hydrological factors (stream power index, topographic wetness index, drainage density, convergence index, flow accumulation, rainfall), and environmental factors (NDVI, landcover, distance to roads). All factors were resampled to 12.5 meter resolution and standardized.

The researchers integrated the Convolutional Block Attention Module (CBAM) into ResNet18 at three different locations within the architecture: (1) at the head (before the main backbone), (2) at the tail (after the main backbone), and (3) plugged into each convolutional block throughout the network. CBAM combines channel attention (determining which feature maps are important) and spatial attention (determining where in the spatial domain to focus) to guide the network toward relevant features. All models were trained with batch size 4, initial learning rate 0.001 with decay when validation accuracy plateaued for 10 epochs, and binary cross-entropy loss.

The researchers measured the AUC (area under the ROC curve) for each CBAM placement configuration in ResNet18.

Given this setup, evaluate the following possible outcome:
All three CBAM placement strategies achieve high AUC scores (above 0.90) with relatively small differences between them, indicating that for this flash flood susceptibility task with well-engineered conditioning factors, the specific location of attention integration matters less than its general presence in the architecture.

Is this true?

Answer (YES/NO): NO